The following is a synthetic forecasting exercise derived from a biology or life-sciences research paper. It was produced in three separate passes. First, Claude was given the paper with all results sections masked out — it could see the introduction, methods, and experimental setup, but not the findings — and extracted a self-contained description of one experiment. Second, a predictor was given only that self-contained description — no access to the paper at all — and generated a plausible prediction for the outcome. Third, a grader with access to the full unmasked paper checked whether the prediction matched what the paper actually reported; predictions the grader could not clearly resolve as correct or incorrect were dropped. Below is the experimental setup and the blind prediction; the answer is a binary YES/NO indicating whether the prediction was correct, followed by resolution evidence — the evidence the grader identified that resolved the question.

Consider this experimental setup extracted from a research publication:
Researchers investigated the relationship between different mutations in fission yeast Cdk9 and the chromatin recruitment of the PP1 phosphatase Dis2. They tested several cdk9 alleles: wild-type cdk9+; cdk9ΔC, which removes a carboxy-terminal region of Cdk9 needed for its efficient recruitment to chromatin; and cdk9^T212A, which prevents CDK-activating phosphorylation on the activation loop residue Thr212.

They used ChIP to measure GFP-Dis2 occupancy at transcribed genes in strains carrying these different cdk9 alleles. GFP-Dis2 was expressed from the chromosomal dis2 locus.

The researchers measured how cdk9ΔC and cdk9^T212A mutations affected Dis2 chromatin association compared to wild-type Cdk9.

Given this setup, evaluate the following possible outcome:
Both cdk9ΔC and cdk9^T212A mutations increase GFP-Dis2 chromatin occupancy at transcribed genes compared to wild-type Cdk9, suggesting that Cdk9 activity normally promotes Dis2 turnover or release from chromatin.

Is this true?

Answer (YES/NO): YES